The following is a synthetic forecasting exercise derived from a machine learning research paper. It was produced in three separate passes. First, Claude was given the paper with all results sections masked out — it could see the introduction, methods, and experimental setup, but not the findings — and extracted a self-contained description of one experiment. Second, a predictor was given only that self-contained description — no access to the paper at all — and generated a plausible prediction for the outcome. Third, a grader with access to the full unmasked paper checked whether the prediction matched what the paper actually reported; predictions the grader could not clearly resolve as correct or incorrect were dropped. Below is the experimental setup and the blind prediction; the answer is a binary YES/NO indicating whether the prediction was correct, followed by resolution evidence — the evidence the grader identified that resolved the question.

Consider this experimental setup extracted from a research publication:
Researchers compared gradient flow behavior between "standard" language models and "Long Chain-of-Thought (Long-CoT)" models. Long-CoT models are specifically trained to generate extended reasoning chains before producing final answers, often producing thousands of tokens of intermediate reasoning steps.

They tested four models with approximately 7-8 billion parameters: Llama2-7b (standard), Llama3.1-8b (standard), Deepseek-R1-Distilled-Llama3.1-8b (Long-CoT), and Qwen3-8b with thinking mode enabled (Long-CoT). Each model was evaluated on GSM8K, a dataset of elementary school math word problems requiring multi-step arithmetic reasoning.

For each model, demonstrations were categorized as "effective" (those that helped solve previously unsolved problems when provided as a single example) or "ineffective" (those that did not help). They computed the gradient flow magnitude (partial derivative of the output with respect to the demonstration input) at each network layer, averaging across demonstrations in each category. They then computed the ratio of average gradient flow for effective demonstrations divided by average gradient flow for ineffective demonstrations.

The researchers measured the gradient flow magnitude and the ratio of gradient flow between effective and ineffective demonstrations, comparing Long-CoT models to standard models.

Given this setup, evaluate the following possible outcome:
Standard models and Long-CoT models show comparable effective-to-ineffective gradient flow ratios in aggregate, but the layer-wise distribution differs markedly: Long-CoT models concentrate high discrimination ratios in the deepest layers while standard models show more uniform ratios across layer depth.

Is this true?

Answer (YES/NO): NO